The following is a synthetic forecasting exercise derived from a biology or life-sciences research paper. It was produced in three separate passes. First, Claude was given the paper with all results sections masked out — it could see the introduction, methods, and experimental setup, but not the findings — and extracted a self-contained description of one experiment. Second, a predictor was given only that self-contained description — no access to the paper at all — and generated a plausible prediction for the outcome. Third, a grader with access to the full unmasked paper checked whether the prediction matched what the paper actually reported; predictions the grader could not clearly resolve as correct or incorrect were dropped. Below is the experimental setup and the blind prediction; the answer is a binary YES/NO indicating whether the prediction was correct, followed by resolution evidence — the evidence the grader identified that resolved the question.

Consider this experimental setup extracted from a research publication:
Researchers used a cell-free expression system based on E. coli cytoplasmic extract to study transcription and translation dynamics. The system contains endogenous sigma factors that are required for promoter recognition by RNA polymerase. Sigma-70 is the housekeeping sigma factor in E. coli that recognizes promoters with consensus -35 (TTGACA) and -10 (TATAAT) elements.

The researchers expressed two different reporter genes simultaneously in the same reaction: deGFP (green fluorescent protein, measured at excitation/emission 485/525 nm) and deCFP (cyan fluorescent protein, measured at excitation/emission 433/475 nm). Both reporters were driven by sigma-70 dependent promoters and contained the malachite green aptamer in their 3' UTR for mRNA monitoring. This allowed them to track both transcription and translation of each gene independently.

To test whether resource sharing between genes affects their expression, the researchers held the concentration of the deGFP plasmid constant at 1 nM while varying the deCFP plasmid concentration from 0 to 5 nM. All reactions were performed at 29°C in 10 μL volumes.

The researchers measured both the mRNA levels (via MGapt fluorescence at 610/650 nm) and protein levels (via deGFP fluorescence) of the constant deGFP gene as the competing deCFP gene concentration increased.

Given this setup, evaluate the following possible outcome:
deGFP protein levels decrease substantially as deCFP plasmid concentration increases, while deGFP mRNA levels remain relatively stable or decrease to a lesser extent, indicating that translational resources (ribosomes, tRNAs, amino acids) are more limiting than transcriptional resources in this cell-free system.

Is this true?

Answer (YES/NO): NO